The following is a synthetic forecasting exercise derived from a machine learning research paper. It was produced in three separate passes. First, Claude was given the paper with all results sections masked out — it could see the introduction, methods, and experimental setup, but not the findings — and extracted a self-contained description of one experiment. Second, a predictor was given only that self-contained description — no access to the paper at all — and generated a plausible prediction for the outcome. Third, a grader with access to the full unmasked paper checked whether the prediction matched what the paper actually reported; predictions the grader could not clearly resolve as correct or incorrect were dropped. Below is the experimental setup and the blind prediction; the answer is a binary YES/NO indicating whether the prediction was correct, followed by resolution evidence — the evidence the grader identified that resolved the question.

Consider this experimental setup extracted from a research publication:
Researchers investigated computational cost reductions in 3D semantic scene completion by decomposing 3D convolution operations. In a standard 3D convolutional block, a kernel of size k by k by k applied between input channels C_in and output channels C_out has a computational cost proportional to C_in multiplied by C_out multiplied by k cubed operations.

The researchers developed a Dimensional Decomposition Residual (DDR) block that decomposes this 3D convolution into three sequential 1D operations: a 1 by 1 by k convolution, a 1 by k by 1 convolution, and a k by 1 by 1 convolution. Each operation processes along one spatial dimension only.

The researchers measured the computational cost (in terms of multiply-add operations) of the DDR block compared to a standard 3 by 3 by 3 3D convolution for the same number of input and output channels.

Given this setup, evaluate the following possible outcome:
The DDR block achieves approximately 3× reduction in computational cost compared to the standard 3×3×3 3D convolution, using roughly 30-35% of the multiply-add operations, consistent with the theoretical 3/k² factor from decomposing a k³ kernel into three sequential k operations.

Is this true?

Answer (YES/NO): YES